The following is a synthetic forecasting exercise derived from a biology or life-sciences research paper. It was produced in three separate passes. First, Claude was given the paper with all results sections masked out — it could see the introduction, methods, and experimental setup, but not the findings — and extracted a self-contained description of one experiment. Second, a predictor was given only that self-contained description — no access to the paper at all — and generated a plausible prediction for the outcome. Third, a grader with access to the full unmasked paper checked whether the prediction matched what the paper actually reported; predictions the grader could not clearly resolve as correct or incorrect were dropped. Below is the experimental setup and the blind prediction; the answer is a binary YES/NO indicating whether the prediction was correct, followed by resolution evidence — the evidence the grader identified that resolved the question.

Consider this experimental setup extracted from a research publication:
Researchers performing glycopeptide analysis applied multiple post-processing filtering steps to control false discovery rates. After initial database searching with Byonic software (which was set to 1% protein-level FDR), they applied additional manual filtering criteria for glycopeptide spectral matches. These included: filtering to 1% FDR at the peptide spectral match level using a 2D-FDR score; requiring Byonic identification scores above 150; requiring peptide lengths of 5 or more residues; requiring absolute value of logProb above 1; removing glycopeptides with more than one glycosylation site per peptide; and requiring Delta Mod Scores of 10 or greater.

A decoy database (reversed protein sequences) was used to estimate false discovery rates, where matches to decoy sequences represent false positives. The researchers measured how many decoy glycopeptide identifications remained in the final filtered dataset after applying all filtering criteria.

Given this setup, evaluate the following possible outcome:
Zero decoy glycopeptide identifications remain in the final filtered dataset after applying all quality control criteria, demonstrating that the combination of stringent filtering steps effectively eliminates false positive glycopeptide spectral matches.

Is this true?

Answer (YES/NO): YES